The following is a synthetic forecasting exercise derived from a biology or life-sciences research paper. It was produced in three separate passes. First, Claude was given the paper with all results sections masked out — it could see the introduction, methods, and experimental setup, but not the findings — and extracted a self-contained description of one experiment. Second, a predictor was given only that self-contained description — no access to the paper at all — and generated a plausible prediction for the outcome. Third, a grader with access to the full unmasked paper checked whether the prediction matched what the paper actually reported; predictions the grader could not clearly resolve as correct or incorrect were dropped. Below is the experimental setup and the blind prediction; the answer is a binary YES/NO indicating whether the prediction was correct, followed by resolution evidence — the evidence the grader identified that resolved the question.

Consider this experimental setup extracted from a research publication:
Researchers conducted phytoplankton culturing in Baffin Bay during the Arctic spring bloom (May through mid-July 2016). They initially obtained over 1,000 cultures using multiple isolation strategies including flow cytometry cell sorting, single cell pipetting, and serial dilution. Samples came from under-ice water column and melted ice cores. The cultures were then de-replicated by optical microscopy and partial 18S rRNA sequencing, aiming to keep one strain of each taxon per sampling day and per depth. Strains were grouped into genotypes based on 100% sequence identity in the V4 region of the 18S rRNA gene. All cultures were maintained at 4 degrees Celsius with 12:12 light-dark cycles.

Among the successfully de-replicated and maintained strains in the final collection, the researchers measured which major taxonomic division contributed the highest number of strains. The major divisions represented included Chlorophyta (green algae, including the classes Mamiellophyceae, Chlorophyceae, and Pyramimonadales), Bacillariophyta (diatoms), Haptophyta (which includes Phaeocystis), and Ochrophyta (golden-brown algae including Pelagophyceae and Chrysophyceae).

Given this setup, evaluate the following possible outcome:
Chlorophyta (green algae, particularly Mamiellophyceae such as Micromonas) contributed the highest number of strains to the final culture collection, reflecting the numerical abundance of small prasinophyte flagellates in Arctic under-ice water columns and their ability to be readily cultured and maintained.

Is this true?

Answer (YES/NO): NO